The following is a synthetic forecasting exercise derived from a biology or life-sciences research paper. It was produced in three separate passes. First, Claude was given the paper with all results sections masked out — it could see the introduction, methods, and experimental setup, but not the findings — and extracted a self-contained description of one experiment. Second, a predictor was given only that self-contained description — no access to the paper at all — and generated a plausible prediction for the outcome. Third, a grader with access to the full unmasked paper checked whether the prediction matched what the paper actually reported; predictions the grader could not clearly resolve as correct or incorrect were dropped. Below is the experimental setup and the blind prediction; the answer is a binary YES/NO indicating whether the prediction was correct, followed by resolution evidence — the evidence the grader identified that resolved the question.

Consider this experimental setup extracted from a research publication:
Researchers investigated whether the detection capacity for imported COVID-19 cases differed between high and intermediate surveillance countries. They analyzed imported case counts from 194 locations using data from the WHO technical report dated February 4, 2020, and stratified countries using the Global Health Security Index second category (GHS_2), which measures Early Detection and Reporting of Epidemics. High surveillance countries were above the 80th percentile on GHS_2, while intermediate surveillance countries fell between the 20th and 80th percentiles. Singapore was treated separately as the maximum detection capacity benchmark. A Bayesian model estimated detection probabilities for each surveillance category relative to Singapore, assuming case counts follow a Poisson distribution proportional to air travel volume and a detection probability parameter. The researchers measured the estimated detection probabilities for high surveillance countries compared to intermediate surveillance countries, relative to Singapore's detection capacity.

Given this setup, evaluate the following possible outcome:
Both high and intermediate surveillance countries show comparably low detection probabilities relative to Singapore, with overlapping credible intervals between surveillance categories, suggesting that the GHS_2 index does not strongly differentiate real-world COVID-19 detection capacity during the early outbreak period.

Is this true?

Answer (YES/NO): YES